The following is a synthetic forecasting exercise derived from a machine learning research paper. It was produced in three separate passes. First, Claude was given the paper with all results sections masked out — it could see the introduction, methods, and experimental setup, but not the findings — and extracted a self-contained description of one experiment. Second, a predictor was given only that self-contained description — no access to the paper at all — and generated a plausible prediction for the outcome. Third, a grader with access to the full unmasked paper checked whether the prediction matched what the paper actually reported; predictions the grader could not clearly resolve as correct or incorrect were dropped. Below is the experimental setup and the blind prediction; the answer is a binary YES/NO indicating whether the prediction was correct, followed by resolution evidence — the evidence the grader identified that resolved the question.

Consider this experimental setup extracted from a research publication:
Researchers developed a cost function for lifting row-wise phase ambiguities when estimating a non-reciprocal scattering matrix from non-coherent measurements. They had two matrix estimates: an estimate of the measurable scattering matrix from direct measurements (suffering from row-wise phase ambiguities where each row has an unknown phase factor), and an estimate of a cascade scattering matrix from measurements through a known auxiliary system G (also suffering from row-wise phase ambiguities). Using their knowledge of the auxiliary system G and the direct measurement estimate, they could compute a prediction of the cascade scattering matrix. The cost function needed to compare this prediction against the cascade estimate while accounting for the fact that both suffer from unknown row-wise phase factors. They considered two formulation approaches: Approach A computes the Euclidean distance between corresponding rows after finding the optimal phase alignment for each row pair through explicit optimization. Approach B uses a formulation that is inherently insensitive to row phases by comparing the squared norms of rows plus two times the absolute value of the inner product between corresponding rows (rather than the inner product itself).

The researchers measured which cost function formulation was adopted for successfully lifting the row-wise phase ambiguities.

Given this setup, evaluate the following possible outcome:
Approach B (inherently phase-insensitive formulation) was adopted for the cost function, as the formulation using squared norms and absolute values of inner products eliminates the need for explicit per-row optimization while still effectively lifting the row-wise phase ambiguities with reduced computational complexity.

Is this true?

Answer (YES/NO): YES